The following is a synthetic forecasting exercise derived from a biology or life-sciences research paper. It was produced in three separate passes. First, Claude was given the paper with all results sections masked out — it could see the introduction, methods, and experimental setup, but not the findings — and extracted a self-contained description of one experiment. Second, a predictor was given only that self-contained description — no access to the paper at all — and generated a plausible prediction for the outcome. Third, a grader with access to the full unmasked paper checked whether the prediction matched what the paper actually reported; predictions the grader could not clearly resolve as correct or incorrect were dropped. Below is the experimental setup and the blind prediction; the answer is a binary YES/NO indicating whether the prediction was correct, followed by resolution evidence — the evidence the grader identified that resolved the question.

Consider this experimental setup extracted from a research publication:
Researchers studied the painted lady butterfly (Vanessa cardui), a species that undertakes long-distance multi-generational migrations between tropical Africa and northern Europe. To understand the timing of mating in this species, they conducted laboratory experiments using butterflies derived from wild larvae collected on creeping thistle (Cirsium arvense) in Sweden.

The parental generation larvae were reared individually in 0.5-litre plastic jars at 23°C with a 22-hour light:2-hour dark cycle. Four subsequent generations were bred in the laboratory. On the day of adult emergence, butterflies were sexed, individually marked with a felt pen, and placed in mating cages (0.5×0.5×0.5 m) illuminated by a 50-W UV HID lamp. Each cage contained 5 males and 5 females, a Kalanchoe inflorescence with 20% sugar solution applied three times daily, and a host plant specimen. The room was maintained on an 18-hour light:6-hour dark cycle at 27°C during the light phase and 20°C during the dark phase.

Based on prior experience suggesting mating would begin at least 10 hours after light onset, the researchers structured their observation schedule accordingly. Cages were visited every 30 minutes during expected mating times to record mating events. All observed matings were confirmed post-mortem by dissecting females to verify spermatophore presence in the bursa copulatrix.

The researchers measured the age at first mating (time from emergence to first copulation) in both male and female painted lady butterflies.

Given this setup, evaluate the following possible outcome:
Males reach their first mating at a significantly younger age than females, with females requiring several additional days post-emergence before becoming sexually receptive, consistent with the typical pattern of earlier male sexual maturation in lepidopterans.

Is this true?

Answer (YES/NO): NO